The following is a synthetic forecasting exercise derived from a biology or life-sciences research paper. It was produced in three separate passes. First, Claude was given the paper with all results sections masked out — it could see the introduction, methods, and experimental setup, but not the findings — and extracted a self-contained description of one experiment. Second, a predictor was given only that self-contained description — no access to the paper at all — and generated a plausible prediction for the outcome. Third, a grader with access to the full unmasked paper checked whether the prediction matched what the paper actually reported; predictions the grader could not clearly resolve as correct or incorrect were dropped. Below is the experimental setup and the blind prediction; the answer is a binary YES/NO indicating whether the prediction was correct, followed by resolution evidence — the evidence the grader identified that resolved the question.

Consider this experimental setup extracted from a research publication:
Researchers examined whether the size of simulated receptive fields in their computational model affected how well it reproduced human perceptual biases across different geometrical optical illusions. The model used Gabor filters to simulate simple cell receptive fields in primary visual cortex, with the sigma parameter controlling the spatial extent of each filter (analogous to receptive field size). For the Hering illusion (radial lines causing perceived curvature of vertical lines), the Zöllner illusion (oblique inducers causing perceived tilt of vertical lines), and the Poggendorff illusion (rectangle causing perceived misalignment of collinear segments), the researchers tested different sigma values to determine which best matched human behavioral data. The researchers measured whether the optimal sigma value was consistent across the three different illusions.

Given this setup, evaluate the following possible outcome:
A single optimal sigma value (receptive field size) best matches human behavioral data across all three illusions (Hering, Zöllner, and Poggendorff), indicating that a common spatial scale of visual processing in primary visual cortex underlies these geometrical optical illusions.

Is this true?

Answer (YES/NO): NO